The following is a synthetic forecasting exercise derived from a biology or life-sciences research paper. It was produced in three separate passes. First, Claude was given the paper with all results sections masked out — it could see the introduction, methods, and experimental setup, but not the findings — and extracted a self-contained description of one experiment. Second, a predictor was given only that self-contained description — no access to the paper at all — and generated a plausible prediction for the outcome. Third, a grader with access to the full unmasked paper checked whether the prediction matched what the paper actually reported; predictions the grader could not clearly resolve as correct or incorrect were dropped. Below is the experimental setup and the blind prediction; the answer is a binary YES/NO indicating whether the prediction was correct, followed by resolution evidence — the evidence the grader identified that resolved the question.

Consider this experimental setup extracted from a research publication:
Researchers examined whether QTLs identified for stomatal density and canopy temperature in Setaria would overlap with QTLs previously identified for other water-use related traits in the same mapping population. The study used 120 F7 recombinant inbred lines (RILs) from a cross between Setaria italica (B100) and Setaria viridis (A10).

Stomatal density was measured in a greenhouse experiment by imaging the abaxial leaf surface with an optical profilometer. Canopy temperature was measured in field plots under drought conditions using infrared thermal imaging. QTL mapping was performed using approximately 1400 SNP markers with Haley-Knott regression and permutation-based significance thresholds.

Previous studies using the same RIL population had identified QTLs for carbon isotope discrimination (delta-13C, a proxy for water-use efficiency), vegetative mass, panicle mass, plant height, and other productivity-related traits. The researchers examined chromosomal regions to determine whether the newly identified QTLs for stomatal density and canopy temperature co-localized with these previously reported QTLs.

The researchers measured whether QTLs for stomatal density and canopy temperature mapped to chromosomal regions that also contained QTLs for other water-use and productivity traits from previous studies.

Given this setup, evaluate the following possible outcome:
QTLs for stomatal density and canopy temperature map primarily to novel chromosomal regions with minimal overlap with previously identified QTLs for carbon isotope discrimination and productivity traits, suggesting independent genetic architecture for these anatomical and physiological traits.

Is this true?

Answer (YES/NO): NO